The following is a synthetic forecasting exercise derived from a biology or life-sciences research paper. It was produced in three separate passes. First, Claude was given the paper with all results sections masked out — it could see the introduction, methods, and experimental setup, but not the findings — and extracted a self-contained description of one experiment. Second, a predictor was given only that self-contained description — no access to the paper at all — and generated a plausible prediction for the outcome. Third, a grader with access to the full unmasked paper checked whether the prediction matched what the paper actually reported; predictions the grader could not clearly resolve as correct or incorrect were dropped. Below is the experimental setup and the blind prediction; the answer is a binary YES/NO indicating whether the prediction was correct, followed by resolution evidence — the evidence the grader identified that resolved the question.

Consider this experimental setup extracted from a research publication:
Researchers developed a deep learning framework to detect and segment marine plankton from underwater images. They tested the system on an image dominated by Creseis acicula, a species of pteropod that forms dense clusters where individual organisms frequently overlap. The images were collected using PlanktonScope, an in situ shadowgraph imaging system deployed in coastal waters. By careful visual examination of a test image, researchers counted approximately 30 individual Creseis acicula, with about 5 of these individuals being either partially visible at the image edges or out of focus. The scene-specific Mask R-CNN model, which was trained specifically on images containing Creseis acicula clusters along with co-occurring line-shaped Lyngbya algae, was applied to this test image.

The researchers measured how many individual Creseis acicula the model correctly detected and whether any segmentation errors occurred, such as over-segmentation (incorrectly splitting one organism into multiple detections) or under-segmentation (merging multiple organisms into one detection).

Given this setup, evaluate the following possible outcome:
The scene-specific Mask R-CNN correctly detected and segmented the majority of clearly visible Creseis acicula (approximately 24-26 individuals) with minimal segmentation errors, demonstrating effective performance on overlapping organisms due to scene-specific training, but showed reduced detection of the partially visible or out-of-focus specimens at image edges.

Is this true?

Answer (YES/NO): YES